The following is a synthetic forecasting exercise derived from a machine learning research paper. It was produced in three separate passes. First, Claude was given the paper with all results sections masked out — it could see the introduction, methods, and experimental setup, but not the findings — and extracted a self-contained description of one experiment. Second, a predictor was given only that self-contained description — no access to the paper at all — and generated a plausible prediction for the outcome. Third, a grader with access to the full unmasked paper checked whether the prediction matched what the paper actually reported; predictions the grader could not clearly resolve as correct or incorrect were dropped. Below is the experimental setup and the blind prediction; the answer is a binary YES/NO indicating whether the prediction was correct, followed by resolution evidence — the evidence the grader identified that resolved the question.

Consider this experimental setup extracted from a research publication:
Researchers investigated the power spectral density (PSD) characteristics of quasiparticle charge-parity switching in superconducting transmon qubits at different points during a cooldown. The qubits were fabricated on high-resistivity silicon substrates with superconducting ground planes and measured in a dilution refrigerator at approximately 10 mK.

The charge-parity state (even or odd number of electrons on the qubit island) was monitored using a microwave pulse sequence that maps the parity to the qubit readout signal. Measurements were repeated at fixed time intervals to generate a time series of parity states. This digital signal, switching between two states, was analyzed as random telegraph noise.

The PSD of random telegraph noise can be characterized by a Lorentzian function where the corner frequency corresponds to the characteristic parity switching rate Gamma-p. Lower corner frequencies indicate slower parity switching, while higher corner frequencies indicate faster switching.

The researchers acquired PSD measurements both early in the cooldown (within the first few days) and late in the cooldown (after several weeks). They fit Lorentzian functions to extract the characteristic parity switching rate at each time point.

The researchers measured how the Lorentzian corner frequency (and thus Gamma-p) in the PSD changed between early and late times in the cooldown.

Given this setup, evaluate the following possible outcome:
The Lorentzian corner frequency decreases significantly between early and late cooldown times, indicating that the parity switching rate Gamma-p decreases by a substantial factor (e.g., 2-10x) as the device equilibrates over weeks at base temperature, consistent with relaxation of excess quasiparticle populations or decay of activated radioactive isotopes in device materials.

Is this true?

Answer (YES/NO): NO